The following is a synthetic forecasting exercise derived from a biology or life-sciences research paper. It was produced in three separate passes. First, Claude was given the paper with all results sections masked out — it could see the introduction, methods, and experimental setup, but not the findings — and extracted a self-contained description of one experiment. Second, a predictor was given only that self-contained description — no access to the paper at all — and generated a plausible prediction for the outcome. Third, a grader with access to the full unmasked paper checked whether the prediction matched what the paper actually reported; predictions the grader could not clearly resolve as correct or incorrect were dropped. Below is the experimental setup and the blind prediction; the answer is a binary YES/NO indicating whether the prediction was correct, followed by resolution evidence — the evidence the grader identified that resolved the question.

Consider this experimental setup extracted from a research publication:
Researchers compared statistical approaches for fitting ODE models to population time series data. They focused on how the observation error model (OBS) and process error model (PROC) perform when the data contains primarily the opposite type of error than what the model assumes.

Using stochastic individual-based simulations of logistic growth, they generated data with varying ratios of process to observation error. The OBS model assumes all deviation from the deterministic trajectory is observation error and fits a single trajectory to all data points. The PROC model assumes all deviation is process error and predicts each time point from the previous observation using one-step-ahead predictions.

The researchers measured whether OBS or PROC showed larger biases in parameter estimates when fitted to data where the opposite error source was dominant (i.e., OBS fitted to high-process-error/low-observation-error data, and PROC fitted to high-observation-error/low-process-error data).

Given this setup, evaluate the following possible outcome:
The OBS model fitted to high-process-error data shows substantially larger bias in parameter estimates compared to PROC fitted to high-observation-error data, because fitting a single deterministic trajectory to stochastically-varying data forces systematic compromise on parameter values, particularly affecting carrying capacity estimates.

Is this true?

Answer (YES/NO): NO